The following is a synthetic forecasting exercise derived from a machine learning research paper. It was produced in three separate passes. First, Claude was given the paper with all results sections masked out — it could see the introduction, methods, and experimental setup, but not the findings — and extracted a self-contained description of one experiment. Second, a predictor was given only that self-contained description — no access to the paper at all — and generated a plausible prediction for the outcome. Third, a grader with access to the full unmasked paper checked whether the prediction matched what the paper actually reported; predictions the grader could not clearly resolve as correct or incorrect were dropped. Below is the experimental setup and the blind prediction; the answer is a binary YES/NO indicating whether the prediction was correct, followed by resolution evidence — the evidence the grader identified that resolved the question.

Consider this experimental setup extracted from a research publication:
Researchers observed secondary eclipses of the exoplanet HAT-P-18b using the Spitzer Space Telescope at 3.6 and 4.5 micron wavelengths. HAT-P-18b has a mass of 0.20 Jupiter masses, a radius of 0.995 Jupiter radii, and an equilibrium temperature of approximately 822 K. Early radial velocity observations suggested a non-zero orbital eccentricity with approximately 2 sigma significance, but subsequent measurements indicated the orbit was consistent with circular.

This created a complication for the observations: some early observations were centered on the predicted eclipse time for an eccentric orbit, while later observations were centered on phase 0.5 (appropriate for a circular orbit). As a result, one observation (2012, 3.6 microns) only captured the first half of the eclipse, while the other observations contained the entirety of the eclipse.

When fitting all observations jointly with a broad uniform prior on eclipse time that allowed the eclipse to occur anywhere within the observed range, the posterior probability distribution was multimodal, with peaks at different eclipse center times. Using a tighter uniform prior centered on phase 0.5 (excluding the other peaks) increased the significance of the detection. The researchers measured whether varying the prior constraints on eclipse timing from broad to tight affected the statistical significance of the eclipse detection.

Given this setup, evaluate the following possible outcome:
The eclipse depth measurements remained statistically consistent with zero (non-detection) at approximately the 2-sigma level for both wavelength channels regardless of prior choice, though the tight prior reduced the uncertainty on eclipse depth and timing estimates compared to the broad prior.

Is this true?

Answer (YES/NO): NO